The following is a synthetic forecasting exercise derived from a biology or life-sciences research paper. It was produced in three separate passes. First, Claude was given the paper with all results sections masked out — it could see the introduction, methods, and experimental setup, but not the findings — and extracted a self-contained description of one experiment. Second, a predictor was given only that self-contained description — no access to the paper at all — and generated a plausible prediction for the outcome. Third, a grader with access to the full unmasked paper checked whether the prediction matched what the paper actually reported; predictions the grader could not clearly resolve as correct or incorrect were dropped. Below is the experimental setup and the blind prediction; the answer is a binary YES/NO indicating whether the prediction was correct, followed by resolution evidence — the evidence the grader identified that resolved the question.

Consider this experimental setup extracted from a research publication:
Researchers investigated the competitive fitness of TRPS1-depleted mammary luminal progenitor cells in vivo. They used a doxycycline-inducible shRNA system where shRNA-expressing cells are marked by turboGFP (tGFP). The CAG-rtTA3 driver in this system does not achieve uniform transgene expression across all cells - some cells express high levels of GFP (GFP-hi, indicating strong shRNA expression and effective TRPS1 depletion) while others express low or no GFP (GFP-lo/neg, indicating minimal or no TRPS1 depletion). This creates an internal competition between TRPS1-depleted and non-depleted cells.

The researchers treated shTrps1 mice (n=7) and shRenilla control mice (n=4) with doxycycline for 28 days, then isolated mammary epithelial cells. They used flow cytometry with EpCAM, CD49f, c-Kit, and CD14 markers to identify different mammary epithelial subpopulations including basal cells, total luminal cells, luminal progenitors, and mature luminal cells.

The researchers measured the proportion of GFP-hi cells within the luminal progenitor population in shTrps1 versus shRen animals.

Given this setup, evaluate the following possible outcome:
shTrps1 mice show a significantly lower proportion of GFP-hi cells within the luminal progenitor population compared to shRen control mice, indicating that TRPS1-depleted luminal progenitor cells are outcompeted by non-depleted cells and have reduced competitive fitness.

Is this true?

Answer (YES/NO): YES